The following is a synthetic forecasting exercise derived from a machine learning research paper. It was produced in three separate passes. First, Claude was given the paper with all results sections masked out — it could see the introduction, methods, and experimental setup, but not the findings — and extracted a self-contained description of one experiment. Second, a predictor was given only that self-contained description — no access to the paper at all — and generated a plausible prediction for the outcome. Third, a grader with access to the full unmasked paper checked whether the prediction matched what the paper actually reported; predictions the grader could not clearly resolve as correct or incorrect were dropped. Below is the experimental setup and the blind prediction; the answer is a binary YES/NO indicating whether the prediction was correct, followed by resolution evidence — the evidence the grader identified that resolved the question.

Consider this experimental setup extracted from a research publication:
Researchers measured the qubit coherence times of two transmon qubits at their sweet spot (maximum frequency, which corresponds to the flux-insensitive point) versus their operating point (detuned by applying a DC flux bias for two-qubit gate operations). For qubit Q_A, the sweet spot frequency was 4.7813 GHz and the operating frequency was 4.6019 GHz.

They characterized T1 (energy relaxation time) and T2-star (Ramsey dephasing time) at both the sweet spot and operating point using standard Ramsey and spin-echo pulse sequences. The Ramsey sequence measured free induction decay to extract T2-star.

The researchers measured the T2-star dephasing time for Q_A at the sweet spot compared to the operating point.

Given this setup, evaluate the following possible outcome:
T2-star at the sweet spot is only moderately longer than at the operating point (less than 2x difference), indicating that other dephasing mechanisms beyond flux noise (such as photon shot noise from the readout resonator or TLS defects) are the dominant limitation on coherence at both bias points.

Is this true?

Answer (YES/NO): NO